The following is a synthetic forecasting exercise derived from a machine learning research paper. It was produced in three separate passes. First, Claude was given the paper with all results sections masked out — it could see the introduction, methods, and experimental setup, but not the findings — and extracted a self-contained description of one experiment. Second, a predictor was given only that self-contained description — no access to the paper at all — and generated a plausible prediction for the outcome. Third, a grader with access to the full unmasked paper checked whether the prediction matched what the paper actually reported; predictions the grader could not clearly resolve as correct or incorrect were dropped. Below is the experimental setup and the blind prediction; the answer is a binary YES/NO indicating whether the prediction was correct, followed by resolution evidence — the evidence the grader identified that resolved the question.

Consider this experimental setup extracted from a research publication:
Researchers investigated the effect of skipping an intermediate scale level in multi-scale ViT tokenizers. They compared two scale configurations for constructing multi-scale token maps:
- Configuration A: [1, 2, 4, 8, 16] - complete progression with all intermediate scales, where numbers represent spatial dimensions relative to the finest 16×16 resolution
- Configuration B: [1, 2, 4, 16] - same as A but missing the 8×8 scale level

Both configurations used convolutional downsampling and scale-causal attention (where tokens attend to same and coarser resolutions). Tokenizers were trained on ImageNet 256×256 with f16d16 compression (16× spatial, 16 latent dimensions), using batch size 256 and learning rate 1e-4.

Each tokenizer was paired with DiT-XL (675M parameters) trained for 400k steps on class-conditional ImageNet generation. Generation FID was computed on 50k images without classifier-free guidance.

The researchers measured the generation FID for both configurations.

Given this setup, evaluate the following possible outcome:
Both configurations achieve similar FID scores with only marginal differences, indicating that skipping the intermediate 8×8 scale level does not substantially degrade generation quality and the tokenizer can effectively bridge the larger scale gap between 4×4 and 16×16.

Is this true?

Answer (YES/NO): NO